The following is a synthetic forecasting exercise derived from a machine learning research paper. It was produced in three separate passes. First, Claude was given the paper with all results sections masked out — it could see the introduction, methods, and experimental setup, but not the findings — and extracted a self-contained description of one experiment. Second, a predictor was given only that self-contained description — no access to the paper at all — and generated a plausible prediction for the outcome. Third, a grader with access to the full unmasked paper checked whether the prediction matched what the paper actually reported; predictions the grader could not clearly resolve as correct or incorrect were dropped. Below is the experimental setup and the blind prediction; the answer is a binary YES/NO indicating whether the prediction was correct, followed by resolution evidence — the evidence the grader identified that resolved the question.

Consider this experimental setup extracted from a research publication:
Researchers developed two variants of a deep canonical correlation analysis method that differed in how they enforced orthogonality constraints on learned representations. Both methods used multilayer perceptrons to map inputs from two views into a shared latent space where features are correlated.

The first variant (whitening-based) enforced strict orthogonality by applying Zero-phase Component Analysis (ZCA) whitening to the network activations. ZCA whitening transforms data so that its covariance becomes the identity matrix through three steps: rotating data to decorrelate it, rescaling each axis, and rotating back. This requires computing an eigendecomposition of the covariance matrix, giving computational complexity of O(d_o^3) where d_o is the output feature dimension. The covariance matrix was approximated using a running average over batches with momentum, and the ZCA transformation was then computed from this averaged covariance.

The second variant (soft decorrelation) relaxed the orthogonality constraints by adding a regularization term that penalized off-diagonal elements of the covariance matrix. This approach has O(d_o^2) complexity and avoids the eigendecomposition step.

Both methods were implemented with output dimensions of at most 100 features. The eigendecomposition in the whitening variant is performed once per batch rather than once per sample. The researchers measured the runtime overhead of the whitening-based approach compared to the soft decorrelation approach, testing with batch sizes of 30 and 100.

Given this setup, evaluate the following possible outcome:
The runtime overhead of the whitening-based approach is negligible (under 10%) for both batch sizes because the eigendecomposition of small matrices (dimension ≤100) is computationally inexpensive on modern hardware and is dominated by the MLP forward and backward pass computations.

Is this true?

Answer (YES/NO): YES